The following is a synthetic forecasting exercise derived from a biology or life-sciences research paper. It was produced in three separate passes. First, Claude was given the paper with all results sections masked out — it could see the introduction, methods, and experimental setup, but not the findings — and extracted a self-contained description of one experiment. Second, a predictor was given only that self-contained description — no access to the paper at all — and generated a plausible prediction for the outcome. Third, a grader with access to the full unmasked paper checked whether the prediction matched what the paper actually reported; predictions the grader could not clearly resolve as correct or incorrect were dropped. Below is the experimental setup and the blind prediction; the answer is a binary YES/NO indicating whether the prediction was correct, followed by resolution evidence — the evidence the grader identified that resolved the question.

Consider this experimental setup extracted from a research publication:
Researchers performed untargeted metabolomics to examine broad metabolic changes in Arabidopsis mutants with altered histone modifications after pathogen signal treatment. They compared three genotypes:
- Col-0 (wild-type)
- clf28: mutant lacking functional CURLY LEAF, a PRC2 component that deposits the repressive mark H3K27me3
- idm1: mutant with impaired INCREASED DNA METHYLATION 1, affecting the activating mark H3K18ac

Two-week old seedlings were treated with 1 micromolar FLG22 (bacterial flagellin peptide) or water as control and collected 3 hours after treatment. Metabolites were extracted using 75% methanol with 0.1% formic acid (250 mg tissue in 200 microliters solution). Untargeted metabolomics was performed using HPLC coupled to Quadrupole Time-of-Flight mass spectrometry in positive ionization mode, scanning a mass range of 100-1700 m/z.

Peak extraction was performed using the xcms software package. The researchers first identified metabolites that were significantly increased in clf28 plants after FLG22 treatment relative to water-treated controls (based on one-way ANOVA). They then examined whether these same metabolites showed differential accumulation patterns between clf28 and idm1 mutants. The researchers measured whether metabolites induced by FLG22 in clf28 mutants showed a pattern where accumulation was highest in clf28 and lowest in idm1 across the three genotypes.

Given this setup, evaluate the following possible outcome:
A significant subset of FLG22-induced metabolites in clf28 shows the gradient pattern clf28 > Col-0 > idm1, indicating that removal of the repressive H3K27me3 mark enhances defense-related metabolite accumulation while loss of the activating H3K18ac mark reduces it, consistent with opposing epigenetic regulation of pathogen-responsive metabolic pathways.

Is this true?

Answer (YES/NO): YES